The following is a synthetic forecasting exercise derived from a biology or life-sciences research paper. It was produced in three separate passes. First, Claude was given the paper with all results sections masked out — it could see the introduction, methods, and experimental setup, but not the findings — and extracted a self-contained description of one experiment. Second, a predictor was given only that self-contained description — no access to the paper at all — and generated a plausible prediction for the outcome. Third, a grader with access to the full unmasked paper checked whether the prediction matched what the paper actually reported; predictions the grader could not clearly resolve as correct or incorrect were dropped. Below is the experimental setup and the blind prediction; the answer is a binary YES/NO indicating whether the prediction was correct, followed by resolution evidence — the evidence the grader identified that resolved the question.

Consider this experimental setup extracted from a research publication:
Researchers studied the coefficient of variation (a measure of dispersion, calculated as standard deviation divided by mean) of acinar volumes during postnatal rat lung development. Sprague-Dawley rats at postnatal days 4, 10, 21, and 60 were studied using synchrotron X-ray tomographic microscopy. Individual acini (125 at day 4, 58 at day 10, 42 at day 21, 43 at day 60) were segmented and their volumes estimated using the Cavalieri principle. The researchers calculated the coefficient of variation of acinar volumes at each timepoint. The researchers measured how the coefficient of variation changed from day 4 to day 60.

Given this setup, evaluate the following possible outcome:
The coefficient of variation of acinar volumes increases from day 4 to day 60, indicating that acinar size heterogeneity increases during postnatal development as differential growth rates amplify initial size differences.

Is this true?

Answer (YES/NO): NO